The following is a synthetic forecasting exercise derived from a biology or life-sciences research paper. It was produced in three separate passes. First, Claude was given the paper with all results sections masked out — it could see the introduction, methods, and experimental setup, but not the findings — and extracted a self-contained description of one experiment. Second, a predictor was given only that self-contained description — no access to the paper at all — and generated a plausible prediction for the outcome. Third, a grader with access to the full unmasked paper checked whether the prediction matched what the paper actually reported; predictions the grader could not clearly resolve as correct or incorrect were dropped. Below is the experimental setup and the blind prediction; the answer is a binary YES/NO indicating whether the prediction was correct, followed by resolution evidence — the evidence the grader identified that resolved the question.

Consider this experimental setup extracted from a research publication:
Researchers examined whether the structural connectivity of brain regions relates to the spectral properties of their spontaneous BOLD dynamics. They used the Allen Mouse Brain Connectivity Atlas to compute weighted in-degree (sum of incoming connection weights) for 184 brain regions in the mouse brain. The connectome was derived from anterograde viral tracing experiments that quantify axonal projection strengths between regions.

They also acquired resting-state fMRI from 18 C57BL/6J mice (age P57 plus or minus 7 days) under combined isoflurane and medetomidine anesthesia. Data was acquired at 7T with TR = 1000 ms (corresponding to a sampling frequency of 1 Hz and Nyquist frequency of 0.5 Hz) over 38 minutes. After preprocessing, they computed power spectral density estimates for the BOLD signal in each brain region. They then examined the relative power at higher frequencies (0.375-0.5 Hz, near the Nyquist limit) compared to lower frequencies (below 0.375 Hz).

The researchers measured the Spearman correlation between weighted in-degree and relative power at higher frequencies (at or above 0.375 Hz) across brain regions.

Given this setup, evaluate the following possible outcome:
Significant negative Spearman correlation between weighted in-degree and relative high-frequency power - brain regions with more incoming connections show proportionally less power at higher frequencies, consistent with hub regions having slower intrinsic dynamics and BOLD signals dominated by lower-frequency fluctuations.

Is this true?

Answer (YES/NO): YES